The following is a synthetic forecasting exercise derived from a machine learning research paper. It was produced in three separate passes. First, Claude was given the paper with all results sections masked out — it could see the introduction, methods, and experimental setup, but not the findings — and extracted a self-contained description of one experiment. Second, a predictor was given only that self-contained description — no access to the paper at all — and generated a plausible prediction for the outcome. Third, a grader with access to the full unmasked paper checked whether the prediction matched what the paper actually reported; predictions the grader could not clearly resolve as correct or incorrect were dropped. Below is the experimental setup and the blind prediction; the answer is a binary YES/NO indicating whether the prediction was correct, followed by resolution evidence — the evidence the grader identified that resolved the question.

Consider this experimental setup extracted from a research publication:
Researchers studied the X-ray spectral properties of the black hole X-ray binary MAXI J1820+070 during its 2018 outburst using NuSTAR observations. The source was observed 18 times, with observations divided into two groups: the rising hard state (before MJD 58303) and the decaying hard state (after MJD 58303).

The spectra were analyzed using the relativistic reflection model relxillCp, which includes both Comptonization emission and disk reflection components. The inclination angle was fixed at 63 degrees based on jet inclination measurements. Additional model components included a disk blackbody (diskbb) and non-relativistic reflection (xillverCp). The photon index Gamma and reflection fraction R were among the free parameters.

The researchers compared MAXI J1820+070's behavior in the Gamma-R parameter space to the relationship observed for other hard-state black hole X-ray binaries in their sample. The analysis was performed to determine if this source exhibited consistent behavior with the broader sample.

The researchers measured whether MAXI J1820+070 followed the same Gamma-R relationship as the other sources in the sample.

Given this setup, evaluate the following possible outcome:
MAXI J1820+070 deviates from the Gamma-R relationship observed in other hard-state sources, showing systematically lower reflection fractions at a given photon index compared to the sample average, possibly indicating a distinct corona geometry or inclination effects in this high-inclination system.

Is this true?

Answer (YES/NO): NO